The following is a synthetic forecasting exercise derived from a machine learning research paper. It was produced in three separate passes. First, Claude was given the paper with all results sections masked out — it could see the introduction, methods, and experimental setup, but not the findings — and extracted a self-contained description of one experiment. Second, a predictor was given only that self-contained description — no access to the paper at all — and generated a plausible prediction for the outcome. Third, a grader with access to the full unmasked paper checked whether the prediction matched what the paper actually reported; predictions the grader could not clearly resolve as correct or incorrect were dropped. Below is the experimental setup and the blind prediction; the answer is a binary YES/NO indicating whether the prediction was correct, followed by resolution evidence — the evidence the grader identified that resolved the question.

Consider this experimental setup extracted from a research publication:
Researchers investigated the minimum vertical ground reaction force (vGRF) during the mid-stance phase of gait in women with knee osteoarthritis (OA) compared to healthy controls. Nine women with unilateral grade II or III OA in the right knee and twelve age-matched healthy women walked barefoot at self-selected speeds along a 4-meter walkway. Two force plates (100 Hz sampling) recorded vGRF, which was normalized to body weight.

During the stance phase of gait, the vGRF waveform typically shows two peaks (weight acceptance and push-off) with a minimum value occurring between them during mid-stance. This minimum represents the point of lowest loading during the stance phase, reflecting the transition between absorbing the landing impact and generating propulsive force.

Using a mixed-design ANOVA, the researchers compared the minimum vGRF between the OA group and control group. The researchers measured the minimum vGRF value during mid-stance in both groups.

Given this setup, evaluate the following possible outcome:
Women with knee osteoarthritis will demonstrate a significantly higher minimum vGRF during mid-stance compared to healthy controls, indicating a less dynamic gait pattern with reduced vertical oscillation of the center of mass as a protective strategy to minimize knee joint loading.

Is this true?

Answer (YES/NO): NO